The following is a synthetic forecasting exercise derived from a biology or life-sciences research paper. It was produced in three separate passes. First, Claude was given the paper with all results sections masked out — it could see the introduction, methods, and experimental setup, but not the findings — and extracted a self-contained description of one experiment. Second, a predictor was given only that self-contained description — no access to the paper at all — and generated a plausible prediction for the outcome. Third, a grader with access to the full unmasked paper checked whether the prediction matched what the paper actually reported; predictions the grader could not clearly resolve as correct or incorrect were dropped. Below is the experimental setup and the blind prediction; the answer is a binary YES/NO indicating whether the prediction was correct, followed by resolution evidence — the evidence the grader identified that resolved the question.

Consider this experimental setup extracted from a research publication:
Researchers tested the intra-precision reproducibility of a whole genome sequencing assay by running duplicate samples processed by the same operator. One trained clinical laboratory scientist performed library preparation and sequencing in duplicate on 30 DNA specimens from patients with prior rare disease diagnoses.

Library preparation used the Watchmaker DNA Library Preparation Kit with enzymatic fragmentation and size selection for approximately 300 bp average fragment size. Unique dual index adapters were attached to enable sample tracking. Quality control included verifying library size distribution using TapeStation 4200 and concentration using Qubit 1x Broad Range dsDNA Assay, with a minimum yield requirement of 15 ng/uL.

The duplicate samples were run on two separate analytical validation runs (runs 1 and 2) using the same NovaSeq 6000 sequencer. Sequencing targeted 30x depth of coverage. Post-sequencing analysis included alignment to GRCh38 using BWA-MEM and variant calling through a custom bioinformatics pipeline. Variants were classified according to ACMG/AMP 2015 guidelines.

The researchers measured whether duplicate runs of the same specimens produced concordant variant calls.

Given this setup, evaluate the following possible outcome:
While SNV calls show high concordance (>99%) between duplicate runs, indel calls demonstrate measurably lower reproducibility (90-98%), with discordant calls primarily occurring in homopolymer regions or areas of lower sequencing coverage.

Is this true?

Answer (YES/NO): NO